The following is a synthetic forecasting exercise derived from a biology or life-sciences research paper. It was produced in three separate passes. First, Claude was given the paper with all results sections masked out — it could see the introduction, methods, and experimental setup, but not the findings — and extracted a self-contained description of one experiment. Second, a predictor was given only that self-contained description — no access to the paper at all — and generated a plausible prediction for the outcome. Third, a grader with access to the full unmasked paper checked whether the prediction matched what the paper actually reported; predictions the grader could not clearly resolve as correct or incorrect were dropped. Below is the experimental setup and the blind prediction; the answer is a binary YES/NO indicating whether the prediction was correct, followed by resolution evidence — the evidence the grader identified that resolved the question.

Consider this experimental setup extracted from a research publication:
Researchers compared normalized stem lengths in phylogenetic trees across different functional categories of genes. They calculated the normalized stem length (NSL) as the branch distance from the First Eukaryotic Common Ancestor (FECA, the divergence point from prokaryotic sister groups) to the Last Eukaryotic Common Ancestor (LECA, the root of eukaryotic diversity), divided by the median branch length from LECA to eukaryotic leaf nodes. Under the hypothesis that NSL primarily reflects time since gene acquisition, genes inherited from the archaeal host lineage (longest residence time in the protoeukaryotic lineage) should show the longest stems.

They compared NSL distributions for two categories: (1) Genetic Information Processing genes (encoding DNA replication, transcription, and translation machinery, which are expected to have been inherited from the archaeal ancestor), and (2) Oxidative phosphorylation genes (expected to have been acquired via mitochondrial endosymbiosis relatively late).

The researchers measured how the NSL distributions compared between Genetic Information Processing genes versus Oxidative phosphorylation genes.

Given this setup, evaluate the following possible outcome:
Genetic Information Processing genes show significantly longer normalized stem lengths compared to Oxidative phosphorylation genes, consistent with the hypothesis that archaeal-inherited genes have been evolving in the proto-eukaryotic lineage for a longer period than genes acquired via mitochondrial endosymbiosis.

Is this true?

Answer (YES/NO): NO